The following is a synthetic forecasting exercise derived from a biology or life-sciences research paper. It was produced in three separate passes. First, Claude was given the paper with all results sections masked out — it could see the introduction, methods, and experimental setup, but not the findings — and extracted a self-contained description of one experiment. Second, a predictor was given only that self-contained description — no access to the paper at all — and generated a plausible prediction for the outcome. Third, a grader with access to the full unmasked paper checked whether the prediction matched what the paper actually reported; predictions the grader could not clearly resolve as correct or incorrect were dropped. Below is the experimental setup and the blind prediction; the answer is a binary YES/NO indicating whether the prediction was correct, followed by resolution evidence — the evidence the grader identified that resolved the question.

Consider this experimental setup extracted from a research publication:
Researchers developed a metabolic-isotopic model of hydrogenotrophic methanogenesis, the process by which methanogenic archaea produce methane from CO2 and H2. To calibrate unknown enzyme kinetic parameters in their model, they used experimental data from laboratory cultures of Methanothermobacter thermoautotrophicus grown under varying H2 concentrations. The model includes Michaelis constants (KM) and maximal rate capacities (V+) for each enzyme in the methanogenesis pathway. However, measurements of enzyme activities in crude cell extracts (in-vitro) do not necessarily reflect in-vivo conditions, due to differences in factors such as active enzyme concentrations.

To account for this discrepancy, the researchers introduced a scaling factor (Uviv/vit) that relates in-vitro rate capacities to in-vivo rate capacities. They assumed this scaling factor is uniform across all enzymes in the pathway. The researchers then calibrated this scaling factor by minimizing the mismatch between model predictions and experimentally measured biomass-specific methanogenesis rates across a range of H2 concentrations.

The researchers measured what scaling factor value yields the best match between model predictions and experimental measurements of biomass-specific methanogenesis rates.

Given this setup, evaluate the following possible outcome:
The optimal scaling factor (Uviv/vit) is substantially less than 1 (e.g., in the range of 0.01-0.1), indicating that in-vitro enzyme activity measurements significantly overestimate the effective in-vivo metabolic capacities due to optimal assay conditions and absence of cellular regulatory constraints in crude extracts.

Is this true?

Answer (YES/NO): NO